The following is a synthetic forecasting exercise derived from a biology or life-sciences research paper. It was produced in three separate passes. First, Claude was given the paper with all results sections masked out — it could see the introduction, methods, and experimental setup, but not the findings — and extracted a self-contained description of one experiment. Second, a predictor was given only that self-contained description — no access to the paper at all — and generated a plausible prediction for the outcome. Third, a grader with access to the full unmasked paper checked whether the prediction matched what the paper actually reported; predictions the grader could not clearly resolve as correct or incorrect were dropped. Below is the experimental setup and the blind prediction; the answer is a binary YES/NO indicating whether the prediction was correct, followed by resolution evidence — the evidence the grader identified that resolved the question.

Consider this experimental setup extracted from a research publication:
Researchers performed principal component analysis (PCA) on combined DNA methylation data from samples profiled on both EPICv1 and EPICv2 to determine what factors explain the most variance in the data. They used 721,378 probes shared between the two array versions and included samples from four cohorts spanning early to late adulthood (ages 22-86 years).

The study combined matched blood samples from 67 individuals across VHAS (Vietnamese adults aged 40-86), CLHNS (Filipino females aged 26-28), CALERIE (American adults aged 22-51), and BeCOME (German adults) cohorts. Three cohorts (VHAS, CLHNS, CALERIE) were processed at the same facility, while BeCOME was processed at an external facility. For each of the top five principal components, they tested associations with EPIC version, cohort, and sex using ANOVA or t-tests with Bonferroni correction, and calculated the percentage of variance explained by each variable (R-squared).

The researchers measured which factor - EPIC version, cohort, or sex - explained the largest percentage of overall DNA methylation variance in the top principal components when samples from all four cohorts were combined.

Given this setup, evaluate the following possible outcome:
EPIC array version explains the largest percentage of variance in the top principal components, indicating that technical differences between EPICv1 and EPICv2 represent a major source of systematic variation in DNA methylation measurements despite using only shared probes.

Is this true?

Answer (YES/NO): YES